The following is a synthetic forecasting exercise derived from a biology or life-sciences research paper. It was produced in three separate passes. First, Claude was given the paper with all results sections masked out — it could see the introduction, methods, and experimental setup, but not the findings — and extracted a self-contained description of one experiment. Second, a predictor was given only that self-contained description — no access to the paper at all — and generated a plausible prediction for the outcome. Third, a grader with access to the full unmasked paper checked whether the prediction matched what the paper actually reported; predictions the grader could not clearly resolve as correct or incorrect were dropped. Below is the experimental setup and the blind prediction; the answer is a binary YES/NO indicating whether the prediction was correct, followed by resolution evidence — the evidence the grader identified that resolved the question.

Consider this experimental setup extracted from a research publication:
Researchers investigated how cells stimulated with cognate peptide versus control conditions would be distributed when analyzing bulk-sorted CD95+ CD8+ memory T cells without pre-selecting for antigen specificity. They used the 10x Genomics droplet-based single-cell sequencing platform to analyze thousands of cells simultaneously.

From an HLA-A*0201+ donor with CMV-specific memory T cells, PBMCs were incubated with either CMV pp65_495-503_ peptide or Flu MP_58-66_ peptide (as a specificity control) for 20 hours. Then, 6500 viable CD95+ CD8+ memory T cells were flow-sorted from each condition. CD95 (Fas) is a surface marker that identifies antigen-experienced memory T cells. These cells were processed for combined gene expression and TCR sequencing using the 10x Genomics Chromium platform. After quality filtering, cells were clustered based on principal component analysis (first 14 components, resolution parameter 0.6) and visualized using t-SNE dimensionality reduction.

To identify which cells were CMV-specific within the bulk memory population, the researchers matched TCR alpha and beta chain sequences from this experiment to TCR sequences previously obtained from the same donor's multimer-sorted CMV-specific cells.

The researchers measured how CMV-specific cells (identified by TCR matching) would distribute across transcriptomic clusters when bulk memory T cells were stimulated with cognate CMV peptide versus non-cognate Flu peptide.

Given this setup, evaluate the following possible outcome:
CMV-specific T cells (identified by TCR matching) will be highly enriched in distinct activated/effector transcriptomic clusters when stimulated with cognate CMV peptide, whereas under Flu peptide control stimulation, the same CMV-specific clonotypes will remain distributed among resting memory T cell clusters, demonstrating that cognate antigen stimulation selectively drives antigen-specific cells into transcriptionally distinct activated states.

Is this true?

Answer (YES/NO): YES